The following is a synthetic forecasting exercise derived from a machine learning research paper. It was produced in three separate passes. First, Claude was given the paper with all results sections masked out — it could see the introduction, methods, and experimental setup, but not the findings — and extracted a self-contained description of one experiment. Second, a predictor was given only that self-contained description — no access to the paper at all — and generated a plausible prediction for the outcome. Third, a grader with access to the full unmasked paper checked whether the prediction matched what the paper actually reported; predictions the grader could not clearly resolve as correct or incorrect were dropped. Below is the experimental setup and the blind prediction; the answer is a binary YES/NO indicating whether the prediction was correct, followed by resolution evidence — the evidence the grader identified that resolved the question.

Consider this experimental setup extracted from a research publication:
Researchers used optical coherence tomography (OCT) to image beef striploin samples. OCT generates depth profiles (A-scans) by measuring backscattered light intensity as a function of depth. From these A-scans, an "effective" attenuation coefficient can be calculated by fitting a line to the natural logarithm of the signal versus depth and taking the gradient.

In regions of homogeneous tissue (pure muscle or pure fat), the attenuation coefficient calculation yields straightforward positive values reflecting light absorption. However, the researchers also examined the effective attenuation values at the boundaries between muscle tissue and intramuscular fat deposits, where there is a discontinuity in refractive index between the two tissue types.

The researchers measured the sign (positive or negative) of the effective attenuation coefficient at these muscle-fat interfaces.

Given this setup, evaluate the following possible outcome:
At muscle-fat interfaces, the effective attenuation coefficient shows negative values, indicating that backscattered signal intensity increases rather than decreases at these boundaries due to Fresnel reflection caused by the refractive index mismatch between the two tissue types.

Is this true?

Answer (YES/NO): YES